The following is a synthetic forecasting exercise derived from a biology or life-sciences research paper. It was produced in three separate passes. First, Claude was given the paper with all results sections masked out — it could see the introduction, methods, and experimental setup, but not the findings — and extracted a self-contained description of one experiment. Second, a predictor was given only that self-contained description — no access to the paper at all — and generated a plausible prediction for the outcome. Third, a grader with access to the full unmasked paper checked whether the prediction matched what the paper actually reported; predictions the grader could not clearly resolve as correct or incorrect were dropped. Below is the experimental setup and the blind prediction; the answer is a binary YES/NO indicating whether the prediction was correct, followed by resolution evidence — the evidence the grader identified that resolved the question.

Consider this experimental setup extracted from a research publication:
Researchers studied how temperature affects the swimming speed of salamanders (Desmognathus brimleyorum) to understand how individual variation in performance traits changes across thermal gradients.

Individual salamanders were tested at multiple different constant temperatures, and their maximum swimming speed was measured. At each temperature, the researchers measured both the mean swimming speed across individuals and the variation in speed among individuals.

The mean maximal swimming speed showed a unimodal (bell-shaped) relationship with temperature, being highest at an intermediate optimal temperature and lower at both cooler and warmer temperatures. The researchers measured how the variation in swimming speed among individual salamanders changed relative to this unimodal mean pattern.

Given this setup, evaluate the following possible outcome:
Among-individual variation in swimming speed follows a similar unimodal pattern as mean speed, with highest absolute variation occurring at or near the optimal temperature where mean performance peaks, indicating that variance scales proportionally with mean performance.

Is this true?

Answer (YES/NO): YES